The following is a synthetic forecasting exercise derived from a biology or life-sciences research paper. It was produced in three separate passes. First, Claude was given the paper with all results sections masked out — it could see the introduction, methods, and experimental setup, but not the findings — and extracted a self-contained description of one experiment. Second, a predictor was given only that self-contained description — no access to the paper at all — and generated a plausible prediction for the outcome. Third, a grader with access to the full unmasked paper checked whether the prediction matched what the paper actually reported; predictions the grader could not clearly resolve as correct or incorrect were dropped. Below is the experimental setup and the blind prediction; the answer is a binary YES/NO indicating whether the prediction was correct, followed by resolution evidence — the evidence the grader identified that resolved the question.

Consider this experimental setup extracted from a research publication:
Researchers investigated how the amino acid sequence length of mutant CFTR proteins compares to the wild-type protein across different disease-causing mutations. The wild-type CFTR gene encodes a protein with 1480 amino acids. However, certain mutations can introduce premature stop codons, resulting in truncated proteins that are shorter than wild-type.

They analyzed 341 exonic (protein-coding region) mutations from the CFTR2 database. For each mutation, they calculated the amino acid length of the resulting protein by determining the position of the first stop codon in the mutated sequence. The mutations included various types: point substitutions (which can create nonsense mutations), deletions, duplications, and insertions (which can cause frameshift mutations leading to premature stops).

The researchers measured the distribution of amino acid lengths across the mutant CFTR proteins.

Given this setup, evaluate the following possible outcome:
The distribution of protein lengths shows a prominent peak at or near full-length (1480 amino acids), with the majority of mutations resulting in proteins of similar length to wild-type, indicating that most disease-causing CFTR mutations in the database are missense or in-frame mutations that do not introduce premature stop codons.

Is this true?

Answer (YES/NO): NO